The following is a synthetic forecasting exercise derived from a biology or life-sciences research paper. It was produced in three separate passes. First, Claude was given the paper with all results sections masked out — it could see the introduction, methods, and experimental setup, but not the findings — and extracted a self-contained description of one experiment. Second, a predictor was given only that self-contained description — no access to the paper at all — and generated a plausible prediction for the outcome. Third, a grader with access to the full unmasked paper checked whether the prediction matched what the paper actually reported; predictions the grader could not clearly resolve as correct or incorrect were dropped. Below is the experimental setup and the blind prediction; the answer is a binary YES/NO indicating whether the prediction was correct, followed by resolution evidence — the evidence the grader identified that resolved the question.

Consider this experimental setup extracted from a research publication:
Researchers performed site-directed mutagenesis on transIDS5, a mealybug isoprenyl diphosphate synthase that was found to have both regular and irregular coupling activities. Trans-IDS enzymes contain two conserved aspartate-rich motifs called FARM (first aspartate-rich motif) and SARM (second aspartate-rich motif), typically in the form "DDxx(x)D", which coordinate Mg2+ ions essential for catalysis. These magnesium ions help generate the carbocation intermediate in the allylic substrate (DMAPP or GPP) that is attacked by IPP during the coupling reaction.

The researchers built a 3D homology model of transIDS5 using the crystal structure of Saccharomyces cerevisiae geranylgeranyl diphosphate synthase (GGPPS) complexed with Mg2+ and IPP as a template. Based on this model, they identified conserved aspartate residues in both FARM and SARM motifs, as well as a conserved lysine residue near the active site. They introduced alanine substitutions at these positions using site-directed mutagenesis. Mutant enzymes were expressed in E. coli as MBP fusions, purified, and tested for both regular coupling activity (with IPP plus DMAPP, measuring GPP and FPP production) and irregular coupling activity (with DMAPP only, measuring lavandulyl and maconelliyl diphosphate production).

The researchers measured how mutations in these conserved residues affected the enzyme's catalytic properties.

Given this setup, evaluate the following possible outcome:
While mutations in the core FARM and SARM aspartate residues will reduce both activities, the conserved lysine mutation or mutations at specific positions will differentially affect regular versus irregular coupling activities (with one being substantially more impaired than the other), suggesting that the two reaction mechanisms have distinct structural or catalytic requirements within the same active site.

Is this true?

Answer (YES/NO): NO